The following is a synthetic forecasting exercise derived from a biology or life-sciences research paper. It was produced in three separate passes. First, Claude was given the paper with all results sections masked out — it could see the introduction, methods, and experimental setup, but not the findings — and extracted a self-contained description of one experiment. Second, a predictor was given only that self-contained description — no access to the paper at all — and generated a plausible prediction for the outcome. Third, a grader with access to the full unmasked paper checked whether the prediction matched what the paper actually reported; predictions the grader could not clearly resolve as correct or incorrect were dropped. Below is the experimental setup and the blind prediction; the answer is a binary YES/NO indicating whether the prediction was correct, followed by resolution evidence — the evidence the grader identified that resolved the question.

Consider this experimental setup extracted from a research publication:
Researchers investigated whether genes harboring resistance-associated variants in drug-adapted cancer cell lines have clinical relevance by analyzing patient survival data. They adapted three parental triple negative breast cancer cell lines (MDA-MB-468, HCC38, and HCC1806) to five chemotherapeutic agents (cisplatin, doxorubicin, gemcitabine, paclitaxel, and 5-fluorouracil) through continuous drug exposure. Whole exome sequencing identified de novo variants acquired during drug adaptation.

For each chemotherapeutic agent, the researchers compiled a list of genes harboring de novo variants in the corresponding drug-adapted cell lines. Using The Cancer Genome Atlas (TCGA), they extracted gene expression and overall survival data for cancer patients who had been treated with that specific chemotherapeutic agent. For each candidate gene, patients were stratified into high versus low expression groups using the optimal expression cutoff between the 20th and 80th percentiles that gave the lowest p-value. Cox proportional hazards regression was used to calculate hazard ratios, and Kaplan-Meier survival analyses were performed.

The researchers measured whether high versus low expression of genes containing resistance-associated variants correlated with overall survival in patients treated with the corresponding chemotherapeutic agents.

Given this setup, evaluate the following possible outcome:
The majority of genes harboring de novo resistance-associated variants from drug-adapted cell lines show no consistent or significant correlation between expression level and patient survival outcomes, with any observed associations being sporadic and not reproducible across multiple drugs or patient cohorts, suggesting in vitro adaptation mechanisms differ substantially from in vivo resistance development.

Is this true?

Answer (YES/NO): NO